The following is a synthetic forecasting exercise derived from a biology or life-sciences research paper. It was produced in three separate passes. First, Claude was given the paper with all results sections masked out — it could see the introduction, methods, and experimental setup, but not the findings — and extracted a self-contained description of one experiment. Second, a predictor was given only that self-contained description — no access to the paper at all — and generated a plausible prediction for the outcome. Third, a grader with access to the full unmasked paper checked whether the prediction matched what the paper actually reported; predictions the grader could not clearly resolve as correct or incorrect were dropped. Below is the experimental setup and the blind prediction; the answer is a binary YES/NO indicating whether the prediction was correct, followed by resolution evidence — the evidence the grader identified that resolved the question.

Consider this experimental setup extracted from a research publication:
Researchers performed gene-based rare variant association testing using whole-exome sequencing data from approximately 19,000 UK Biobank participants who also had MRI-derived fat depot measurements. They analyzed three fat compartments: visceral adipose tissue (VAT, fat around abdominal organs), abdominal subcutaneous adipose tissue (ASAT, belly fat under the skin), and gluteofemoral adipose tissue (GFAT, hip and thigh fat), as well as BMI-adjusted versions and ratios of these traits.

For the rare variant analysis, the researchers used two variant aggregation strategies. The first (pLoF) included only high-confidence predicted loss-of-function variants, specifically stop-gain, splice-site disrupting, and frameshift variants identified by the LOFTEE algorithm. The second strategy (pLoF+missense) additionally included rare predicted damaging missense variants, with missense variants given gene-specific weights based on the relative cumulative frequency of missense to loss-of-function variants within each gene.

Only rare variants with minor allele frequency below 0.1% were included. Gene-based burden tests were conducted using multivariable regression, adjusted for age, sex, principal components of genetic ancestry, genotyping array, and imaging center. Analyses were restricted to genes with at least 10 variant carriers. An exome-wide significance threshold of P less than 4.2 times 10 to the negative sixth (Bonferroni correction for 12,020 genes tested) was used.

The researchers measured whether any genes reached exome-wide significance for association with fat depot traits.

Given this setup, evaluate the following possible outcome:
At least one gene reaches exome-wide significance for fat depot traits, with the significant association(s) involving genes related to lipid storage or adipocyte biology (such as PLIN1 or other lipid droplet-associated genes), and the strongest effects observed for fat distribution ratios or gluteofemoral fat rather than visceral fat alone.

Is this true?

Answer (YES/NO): NO